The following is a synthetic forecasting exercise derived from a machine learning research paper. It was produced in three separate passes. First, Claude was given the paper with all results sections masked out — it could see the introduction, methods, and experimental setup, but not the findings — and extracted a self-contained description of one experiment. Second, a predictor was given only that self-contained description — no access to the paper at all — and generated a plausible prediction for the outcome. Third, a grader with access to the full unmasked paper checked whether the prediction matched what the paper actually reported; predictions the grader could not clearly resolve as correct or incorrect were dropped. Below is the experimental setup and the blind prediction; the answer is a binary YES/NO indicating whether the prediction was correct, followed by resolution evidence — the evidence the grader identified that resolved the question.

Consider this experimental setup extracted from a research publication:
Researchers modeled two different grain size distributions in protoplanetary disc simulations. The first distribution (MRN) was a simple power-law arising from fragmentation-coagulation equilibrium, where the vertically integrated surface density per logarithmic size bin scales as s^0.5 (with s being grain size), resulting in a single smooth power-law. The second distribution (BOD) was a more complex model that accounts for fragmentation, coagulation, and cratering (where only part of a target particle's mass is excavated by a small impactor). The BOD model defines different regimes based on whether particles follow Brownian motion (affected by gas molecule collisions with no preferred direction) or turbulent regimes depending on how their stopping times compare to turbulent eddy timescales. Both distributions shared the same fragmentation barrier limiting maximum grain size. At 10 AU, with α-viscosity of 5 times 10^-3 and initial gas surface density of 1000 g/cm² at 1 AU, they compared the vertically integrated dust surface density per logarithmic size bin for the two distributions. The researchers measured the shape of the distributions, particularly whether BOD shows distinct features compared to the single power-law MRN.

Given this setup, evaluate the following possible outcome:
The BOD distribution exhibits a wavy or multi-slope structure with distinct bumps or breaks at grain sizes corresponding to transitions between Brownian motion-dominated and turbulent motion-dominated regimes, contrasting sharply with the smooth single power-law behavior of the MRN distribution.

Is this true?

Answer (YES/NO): YES